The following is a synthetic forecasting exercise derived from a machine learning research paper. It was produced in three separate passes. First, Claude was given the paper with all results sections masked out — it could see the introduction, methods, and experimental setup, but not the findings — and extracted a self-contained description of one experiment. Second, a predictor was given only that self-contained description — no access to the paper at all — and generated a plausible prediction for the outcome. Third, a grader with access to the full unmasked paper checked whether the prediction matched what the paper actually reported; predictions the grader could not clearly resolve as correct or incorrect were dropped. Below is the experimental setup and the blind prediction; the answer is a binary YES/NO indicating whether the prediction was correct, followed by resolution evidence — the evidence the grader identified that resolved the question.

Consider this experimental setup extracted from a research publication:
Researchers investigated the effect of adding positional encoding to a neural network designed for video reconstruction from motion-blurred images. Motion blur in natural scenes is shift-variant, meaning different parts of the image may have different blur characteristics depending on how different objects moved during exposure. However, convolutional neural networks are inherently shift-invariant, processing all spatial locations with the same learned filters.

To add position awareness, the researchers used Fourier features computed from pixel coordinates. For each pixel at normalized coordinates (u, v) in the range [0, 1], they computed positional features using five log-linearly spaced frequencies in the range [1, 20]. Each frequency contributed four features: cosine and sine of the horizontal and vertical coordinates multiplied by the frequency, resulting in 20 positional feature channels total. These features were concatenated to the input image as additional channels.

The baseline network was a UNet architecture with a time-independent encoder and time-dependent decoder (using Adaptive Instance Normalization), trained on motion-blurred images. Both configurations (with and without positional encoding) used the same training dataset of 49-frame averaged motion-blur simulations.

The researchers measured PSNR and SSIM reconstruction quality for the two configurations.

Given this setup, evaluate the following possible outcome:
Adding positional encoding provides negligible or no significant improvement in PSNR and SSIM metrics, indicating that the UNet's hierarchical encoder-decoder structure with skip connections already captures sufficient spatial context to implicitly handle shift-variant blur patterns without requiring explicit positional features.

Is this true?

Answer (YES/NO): YES